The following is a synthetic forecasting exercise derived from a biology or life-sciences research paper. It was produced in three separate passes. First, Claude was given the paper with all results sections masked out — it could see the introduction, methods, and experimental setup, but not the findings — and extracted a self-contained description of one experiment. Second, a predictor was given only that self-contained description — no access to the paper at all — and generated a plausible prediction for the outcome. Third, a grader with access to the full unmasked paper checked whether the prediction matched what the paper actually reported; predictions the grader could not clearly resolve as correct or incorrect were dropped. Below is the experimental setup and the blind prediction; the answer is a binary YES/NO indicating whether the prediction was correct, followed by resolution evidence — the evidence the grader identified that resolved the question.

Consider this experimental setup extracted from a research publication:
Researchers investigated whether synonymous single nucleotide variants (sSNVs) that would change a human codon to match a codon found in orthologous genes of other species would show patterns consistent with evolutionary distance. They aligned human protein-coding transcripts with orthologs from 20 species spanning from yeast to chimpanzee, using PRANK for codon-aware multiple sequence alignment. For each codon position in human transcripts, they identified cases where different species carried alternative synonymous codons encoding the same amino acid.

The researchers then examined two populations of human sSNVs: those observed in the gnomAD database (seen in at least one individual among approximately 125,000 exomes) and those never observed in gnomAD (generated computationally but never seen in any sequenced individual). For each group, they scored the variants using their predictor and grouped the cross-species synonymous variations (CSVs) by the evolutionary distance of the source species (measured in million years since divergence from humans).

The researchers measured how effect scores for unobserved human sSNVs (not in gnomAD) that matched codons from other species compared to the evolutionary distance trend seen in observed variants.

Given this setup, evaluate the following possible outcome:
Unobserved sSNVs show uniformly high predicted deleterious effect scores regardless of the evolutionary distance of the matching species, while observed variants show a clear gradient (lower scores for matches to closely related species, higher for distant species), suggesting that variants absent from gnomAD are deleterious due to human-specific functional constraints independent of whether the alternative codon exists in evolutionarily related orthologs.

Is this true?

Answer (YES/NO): YES